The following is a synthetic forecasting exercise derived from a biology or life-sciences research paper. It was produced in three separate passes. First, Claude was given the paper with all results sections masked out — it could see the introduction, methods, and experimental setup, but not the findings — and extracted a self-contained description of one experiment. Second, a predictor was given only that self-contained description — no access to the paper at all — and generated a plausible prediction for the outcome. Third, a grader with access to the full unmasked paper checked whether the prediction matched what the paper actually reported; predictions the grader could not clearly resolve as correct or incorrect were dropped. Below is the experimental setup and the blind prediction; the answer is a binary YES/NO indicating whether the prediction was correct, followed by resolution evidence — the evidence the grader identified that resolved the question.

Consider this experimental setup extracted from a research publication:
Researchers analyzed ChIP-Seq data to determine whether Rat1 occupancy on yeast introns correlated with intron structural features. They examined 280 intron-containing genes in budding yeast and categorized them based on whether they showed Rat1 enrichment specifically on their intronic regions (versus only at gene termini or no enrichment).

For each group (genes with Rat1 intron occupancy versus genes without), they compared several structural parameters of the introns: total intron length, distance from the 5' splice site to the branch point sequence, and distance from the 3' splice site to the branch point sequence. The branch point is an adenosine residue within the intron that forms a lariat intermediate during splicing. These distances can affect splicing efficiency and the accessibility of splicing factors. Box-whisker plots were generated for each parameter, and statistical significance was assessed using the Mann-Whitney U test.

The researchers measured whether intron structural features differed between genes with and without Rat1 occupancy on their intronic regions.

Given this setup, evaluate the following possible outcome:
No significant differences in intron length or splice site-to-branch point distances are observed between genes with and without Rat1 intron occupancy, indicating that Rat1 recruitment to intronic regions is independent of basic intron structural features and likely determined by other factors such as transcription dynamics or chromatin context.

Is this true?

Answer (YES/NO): NO